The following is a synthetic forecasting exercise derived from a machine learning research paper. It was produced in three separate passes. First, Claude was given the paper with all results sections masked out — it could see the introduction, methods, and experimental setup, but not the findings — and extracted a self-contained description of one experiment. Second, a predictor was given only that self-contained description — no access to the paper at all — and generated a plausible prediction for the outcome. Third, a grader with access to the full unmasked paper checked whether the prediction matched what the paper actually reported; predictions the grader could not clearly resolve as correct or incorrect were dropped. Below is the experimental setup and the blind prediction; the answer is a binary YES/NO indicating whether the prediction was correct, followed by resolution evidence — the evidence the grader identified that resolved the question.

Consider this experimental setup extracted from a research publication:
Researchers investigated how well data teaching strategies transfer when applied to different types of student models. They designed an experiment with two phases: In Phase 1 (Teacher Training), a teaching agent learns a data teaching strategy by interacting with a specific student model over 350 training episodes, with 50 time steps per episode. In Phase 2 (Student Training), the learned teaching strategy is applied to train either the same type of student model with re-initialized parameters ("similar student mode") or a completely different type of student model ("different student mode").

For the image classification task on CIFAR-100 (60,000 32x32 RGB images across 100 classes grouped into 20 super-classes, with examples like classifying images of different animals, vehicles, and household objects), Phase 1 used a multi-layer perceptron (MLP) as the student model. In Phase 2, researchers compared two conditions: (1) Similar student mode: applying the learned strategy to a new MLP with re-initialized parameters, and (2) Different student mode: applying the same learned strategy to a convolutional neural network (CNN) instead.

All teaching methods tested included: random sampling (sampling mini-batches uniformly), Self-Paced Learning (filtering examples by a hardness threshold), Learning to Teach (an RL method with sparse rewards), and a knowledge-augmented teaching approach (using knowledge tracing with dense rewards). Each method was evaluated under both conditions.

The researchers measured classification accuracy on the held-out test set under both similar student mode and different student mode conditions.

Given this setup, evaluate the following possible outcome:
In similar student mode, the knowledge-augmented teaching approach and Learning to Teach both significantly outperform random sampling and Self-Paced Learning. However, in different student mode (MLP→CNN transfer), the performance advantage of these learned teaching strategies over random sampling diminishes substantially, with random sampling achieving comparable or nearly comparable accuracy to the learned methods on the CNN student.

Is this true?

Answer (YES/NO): NO